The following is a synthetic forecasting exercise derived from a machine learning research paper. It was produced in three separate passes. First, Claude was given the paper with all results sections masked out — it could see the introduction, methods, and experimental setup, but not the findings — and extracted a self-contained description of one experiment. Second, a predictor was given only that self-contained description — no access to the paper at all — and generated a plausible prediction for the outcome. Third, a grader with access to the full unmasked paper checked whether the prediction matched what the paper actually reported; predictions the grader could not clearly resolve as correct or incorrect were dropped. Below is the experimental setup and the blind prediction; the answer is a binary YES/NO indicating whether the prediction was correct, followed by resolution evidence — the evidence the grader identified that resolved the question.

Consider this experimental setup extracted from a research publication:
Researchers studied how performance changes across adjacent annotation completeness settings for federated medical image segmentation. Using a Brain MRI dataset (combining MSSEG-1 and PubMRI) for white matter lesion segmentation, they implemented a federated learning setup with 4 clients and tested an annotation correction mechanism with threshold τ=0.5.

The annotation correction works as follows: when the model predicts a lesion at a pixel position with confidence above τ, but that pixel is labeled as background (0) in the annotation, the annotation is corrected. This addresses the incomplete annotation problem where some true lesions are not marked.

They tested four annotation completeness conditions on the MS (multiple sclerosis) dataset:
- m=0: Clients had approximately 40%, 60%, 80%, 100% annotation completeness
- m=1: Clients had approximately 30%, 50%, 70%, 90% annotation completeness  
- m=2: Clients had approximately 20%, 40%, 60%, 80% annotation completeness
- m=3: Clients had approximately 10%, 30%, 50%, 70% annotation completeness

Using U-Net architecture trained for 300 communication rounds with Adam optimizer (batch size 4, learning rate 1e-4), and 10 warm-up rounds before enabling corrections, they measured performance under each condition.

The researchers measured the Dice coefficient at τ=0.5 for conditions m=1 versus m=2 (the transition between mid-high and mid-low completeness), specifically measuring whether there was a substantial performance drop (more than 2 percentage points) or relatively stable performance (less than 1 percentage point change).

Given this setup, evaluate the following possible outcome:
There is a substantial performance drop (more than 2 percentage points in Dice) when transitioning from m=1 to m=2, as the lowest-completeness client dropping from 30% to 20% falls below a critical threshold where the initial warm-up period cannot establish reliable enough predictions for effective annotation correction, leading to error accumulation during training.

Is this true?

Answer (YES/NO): YES